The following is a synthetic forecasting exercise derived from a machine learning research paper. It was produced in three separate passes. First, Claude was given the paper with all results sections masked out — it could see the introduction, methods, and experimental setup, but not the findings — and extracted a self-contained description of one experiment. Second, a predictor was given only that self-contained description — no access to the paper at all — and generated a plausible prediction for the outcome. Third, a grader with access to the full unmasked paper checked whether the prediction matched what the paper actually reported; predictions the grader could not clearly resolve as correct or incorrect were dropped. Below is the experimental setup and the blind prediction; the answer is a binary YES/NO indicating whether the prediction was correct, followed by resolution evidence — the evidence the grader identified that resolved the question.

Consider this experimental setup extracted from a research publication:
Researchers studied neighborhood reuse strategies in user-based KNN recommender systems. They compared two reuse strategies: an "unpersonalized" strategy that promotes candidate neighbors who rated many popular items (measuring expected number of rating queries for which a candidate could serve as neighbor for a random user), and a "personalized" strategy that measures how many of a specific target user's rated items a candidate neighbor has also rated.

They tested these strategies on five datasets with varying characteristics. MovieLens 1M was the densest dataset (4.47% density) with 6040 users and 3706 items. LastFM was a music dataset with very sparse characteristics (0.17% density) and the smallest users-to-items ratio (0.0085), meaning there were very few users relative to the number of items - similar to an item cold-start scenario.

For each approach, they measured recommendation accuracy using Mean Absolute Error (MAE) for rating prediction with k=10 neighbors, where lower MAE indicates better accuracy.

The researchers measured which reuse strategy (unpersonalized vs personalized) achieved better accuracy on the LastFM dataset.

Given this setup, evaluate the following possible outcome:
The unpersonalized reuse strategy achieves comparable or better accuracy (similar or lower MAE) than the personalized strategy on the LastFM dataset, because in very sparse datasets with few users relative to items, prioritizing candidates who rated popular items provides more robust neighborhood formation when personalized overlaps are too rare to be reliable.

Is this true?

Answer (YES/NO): YES